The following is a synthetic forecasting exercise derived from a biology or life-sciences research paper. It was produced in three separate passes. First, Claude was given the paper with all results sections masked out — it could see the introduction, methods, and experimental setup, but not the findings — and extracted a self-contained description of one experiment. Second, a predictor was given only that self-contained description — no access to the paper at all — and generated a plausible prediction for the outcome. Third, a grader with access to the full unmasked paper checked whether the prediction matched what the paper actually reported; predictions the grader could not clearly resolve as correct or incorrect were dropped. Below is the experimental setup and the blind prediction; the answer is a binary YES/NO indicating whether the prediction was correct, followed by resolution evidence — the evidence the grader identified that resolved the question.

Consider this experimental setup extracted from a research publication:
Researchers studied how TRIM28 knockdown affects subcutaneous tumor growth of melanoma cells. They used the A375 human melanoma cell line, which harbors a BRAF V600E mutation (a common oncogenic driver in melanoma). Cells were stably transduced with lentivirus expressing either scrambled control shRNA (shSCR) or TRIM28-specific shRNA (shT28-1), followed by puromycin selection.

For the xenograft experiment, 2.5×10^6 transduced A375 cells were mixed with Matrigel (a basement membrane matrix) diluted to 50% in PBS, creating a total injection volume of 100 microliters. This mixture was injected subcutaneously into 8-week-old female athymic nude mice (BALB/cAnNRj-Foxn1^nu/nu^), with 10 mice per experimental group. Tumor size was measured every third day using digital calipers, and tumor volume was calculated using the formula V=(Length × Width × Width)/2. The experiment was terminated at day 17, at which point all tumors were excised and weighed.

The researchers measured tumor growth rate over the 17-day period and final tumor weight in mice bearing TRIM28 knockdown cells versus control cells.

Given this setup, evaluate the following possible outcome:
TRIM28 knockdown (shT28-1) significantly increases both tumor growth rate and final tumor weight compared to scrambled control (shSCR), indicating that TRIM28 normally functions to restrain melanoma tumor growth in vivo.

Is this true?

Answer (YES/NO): YES